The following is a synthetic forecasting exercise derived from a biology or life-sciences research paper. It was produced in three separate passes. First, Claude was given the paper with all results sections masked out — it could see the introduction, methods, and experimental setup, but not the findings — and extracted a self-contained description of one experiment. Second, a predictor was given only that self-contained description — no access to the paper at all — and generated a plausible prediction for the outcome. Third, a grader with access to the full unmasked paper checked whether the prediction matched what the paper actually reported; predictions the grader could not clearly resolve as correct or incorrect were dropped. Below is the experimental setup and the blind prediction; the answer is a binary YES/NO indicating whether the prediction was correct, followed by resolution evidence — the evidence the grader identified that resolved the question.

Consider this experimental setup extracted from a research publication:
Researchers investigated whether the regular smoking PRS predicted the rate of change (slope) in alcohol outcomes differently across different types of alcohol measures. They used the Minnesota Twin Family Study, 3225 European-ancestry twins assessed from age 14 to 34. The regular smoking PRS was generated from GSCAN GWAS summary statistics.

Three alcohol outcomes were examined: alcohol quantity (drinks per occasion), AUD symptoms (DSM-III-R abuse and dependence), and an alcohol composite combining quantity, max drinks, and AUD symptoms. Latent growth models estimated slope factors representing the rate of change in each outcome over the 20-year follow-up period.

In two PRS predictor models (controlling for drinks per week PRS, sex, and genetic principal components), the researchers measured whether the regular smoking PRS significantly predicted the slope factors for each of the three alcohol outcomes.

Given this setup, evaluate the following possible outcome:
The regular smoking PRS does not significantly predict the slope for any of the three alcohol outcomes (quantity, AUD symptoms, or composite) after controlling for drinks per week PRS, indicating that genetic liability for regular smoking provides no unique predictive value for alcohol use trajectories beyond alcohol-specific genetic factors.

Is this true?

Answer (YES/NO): NO